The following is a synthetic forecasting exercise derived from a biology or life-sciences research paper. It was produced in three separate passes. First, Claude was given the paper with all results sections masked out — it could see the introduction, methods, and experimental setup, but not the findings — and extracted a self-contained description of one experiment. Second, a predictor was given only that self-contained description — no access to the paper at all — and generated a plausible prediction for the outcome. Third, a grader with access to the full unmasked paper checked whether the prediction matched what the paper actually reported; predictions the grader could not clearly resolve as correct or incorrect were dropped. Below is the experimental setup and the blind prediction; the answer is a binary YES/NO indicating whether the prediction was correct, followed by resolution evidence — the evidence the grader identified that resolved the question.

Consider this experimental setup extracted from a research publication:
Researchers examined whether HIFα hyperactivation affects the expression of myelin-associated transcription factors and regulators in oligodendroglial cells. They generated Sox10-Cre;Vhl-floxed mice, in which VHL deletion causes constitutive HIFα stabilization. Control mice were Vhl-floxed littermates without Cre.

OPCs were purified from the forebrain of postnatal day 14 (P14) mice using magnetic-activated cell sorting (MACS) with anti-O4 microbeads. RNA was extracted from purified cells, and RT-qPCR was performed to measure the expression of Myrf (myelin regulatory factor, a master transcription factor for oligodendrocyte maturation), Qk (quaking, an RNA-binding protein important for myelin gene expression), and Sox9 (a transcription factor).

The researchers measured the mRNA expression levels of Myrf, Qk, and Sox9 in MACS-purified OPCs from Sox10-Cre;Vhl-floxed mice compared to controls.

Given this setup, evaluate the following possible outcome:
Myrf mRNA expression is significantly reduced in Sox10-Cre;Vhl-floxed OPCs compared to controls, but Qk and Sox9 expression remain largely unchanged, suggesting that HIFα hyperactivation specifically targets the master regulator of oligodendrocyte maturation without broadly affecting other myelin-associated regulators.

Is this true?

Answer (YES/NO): NO